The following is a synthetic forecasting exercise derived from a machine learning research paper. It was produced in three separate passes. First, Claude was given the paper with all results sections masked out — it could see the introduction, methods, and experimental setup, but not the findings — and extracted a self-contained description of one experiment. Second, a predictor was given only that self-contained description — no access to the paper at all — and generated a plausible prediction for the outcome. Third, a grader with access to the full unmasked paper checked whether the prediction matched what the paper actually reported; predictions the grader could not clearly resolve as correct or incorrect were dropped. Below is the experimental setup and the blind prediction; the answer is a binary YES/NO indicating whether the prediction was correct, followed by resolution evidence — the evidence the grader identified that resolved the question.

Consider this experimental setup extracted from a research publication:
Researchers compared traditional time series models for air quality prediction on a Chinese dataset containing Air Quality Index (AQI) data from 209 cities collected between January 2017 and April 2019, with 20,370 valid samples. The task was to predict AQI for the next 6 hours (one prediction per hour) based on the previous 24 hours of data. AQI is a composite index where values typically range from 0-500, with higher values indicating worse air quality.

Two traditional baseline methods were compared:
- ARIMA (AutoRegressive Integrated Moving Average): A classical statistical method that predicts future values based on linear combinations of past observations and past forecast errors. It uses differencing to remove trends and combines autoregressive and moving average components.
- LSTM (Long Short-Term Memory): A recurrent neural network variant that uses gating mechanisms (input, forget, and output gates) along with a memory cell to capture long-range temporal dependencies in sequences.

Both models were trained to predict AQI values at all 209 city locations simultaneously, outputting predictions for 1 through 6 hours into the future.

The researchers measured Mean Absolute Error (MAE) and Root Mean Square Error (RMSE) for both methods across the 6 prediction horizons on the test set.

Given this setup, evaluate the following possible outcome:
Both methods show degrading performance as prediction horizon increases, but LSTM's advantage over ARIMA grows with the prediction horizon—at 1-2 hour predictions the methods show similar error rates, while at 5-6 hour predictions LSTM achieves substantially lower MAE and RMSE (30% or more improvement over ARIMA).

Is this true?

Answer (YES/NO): NO